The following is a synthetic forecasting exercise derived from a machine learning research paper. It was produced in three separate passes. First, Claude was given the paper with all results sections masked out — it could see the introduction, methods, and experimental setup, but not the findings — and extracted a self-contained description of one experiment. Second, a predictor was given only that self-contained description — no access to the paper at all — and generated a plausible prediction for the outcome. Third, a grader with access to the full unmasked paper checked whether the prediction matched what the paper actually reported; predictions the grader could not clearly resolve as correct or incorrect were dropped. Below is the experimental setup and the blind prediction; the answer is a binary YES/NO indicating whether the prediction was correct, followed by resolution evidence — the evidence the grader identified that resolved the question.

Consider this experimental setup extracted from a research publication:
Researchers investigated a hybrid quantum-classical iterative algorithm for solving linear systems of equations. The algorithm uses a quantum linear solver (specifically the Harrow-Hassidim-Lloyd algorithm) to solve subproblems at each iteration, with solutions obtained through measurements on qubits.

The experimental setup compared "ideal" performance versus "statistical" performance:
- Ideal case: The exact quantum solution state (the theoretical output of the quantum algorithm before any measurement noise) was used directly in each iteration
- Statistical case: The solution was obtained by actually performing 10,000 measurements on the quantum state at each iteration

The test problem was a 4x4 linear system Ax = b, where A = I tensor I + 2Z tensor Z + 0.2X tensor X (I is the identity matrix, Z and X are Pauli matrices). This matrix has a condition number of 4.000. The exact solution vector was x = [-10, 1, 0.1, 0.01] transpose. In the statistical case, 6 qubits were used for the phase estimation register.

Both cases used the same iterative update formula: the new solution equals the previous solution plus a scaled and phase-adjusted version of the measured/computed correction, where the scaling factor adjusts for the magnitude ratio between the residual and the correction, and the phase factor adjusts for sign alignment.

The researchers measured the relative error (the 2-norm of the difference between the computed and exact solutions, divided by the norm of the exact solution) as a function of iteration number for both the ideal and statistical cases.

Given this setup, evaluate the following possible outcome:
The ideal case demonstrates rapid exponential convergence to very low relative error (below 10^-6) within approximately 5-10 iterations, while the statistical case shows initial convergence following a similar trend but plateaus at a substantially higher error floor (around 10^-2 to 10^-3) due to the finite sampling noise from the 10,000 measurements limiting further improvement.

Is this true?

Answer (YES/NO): NO